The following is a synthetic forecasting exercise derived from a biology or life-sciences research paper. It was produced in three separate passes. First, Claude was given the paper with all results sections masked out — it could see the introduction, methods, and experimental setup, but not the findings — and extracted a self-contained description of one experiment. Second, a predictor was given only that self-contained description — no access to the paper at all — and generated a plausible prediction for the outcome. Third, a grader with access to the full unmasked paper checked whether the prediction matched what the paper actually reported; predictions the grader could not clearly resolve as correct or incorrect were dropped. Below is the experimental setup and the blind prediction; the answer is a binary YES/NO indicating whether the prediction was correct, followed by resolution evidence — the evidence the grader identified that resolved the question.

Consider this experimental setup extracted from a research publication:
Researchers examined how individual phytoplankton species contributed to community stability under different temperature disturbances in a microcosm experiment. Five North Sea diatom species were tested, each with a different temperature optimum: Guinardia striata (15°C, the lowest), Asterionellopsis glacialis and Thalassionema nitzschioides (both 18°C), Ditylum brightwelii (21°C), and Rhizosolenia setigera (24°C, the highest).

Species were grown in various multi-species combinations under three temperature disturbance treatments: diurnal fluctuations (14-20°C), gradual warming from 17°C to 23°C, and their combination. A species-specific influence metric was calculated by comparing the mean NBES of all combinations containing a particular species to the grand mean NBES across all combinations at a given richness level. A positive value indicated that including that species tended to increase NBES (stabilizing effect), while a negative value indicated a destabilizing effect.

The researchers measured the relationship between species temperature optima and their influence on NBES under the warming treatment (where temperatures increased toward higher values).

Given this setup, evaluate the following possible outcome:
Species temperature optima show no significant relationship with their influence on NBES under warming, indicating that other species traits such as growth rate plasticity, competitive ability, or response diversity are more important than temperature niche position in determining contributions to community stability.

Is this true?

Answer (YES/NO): NO